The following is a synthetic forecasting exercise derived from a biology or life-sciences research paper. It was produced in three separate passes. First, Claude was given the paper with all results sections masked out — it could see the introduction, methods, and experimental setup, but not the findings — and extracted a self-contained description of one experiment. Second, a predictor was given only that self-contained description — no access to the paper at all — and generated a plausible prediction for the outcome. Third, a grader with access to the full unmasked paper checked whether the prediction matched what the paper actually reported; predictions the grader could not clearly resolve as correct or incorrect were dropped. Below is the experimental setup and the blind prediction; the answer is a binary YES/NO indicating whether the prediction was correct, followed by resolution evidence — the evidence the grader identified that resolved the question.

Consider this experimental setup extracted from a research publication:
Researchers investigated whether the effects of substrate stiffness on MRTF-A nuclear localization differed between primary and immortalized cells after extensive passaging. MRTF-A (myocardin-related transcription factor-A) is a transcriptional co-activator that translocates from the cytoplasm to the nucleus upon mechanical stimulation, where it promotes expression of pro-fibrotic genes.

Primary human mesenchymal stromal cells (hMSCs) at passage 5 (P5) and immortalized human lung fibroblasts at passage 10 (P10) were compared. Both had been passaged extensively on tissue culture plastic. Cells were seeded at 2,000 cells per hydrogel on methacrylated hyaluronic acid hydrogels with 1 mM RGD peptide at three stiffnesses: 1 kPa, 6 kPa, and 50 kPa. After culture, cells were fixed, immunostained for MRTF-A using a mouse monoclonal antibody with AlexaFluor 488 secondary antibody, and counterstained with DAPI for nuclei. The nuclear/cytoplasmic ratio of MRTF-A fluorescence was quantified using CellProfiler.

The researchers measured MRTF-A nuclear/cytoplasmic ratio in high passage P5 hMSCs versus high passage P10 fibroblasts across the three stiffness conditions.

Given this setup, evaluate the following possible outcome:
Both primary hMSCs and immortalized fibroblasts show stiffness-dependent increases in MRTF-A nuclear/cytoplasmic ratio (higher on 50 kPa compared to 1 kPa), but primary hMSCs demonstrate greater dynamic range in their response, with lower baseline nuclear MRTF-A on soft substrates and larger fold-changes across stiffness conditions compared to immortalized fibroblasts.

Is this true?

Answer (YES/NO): NO